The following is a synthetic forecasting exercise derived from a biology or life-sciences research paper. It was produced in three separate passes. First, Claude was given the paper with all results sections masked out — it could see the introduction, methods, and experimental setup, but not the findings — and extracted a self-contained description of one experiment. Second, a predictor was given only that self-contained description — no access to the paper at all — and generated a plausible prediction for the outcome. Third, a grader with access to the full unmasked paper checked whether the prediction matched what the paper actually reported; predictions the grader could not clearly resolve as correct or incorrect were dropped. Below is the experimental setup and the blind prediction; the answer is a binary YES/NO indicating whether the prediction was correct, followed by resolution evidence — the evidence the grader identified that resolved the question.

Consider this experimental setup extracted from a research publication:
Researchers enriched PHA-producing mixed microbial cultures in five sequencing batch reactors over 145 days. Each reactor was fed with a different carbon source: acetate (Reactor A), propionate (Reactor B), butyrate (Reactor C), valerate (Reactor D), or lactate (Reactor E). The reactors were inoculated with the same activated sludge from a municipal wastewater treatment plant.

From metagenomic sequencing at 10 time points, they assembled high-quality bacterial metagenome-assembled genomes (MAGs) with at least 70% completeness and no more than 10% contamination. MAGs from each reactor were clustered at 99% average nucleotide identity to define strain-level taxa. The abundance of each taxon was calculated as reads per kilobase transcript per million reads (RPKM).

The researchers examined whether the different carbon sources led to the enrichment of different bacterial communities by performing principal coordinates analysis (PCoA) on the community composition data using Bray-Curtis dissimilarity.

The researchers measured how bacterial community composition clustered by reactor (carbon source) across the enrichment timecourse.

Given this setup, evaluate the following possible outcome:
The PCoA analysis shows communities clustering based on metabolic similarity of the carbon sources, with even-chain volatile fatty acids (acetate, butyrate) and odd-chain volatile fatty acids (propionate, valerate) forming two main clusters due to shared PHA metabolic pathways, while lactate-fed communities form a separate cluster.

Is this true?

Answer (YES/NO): NO